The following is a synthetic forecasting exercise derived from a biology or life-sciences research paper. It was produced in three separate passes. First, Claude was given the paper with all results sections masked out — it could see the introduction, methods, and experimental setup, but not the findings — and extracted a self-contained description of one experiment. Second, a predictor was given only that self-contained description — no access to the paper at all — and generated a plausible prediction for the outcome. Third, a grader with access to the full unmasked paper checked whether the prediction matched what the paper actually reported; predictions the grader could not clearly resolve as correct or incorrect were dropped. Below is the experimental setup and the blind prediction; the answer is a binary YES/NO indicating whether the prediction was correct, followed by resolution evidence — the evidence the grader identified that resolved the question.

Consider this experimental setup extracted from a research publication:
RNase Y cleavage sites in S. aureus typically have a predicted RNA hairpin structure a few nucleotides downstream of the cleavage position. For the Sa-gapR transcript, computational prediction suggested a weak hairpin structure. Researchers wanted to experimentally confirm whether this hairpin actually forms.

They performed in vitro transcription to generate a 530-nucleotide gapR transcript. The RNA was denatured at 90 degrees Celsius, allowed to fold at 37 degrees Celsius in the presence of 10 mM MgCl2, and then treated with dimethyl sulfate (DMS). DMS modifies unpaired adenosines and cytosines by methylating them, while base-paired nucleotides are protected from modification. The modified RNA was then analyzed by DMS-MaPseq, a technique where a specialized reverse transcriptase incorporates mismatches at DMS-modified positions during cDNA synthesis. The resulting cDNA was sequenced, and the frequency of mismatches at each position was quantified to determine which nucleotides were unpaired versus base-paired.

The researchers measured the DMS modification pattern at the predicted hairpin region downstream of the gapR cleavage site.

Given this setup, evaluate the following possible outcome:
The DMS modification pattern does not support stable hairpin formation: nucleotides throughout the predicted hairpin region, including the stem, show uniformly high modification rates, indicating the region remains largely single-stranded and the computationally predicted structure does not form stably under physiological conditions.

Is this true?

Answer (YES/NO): NO